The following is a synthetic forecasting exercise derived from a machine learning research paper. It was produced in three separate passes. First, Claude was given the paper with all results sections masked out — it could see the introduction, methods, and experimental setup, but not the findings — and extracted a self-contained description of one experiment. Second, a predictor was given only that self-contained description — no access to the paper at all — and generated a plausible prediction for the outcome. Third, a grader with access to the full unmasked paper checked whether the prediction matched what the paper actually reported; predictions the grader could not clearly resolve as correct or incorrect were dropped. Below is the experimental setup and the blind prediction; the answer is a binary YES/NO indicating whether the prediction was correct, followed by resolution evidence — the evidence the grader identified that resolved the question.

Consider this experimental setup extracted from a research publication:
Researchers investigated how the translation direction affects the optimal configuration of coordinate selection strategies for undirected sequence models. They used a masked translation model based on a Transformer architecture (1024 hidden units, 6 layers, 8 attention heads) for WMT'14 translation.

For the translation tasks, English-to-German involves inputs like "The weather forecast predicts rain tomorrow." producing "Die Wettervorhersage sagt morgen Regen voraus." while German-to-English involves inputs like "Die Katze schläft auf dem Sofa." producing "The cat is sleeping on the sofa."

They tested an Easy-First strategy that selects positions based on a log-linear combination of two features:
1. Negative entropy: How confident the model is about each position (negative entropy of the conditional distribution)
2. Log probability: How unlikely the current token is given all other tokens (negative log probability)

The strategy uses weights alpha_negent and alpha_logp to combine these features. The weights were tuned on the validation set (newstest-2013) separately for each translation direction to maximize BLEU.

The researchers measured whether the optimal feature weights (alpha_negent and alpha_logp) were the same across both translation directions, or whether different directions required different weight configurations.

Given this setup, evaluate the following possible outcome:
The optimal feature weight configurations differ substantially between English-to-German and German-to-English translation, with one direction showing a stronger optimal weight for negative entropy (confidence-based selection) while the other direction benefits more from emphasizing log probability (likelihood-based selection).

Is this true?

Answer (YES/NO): NO